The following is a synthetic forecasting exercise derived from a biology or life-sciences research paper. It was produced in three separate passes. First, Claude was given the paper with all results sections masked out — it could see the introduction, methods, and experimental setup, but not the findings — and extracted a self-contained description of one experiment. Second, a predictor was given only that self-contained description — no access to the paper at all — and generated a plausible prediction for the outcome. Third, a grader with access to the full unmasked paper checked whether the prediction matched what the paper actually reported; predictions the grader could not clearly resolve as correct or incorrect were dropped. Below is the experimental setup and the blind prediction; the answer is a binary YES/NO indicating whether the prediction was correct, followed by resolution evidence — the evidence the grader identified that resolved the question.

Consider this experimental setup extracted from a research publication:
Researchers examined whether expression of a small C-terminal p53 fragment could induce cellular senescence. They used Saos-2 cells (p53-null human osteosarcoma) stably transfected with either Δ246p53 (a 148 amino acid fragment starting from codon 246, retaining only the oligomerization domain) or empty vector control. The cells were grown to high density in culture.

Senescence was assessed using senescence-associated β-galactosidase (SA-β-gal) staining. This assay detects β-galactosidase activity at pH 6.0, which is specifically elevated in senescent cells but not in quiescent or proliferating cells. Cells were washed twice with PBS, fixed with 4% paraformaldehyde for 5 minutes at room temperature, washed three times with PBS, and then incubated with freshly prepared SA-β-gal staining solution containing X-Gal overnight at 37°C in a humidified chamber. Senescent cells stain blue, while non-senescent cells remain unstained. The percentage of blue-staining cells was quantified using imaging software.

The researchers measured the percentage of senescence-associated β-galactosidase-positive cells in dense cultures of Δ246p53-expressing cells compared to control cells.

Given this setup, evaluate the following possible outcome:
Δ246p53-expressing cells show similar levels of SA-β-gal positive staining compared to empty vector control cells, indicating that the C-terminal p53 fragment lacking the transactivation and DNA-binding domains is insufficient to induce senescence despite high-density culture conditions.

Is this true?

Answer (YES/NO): NO